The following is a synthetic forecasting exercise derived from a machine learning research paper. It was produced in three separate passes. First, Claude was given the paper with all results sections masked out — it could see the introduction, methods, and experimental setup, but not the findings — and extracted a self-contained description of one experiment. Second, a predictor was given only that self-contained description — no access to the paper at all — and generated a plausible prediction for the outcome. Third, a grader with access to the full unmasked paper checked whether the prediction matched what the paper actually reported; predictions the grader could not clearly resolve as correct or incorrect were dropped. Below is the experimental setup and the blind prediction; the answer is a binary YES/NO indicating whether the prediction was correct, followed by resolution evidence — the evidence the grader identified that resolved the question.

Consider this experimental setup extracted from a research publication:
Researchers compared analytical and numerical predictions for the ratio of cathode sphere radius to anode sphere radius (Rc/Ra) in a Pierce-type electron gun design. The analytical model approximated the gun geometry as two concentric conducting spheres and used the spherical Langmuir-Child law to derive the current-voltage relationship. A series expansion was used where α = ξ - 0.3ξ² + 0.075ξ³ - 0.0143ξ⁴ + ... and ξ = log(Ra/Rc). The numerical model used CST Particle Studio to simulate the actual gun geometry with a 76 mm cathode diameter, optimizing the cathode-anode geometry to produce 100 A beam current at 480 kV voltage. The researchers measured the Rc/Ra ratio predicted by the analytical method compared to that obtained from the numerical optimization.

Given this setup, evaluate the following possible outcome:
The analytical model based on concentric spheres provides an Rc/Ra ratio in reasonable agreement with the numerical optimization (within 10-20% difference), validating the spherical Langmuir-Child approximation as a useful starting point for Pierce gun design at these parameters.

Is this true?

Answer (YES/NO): NO